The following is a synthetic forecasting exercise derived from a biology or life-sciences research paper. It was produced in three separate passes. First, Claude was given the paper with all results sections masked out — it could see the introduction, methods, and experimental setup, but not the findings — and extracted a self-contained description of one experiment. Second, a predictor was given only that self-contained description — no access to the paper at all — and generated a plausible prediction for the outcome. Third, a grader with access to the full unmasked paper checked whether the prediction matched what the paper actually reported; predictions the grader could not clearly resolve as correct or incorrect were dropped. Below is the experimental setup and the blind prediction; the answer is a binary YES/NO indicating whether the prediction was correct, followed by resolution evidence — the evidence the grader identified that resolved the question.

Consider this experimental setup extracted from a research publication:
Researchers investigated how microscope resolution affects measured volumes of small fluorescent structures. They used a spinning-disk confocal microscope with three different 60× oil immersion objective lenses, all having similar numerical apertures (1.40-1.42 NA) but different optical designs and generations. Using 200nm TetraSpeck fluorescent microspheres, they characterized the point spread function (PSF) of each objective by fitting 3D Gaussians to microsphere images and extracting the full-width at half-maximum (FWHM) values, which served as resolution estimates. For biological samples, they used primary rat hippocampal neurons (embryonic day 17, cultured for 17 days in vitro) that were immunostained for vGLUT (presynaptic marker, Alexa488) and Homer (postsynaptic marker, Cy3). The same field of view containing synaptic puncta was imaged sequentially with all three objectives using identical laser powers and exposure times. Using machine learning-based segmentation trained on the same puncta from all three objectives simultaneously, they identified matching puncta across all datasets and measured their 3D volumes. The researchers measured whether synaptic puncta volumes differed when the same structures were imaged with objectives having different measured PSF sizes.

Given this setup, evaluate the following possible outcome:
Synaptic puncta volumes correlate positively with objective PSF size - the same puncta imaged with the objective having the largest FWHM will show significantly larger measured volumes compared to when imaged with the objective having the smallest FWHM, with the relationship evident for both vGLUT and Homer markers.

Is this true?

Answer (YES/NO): NO